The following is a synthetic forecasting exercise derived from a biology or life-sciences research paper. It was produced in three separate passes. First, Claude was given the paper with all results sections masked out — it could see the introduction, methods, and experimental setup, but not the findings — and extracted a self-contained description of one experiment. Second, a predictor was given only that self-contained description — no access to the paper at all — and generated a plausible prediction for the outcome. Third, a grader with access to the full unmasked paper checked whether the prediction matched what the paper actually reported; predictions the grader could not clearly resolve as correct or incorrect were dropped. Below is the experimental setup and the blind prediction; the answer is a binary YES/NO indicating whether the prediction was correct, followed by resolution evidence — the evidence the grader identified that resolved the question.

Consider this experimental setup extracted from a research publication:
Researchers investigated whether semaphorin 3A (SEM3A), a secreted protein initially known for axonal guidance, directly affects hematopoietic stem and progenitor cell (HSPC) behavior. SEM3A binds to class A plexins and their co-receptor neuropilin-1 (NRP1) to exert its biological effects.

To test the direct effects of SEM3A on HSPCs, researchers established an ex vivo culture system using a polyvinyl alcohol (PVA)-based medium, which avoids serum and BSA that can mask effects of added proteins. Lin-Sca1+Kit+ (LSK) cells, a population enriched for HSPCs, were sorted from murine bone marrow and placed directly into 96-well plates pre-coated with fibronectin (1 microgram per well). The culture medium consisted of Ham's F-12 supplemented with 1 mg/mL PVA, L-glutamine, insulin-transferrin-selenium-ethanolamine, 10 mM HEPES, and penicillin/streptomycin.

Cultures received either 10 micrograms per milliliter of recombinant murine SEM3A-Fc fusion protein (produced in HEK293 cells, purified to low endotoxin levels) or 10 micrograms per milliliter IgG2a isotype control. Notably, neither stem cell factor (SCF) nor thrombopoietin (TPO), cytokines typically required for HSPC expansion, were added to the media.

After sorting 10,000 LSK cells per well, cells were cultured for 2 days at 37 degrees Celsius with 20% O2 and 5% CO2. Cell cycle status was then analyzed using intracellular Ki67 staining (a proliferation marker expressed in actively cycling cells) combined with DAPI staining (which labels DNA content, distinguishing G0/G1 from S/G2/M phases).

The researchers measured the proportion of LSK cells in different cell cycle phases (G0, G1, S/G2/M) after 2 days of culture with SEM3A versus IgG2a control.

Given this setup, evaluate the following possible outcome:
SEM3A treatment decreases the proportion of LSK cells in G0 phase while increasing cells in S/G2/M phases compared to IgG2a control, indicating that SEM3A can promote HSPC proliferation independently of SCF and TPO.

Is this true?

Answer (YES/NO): NO